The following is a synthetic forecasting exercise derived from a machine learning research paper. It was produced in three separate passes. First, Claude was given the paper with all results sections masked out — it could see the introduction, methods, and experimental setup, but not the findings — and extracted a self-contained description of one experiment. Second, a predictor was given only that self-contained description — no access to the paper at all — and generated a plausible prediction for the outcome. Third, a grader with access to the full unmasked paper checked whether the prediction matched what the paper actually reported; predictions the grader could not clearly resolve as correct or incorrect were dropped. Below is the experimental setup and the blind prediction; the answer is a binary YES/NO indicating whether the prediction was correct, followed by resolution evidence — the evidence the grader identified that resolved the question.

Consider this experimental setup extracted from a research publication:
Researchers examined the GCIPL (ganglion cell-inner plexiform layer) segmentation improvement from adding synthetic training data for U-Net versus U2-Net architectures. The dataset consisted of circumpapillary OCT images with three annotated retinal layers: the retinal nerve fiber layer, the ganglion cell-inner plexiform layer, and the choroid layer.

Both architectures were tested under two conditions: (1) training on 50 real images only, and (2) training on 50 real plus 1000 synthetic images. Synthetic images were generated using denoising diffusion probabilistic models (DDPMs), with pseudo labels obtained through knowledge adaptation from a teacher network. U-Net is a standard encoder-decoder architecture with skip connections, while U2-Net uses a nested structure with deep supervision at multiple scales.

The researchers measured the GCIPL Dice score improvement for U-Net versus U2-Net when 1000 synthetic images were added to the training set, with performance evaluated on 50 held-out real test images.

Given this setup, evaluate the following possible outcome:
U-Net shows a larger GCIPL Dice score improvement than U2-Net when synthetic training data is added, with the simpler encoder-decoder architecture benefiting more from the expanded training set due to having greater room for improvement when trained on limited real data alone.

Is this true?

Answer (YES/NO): YES